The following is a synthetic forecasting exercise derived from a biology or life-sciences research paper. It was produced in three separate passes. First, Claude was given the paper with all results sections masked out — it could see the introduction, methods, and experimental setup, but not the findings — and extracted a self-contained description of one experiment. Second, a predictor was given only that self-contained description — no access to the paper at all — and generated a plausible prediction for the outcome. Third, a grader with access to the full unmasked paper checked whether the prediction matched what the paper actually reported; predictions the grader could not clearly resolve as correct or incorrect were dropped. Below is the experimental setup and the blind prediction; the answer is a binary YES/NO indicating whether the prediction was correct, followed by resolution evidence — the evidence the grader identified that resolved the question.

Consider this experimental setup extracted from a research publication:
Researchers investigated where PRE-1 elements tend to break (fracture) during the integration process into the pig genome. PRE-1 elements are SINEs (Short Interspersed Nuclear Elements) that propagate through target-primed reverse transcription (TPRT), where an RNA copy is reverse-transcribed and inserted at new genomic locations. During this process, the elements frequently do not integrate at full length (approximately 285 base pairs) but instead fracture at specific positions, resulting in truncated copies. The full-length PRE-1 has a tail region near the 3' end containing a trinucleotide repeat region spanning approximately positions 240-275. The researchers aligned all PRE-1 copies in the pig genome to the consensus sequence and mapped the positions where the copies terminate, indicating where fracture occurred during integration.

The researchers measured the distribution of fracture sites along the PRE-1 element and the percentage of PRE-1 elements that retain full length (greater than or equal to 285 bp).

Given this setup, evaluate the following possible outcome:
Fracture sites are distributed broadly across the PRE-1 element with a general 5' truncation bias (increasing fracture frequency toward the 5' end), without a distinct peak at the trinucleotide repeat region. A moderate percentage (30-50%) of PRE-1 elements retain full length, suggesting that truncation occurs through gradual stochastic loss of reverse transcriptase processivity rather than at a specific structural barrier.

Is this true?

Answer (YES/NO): NO